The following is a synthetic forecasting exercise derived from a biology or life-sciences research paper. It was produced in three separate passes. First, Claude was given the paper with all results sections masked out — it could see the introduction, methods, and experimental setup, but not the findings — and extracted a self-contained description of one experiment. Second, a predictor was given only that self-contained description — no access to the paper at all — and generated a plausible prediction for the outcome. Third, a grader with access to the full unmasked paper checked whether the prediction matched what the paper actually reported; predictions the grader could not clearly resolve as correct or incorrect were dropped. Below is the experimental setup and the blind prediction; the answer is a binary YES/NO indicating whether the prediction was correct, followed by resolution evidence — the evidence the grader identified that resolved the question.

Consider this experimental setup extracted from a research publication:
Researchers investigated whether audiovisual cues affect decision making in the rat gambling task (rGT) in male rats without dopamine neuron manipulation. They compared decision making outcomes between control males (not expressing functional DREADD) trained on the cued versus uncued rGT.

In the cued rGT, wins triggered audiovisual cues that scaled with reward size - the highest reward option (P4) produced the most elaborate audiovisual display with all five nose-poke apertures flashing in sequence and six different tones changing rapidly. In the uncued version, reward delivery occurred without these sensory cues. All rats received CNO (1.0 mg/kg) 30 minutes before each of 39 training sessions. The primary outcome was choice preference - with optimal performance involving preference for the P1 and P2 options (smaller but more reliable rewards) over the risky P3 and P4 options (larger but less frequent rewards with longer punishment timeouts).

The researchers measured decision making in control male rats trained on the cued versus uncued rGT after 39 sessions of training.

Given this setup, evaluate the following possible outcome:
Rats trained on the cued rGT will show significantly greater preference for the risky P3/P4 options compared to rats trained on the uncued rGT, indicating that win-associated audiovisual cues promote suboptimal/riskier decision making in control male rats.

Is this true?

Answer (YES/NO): YES